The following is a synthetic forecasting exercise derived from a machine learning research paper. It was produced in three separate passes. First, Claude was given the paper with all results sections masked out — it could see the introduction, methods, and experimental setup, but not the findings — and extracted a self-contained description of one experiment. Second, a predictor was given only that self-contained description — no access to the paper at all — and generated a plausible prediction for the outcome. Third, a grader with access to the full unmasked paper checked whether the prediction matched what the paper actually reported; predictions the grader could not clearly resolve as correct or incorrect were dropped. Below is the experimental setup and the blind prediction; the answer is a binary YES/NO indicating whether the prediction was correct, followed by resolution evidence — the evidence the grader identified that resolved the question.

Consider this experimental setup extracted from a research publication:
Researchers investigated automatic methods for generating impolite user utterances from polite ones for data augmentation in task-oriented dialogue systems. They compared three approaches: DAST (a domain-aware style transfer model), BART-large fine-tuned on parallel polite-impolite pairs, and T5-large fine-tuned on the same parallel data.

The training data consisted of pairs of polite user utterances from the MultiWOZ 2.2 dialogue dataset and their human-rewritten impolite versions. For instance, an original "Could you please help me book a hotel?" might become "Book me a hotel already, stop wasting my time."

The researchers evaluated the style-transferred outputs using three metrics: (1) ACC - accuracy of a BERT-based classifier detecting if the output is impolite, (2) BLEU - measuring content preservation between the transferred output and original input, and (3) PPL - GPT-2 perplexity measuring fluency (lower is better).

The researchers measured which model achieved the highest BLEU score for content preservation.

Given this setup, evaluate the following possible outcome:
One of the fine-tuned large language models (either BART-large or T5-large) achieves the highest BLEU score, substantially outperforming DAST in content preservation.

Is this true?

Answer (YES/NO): YES